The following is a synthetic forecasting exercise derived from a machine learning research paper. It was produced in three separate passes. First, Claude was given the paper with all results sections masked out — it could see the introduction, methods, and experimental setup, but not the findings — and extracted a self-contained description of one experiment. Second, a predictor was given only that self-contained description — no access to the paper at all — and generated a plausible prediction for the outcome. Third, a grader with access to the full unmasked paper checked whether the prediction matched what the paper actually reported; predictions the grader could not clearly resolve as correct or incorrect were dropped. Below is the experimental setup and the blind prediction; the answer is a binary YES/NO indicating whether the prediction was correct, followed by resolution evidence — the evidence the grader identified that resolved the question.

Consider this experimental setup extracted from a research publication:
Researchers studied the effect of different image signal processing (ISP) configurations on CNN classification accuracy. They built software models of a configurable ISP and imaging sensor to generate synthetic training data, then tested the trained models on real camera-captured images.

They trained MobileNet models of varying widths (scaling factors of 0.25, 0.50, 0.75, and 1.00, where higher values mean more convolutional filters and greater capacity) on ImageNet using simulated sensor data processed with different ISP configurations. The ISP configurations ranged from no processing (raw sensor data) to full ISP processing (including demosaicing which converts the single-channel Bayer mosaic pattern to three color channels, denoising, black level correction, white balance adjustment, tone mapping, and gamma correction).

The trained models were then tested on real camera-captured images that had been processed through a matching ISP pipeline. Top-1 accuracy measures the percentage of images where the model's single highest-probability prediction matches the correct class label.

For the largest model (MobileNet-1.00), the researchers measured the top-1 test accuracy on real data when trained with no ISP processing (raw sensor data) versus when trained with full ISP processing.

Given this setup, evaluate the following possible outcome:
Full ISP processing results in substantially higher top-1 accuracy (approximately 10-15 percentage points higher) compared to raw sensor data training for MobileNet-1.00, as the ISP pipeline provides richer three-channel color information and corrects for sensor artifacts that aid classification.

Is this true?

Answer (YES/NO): NO